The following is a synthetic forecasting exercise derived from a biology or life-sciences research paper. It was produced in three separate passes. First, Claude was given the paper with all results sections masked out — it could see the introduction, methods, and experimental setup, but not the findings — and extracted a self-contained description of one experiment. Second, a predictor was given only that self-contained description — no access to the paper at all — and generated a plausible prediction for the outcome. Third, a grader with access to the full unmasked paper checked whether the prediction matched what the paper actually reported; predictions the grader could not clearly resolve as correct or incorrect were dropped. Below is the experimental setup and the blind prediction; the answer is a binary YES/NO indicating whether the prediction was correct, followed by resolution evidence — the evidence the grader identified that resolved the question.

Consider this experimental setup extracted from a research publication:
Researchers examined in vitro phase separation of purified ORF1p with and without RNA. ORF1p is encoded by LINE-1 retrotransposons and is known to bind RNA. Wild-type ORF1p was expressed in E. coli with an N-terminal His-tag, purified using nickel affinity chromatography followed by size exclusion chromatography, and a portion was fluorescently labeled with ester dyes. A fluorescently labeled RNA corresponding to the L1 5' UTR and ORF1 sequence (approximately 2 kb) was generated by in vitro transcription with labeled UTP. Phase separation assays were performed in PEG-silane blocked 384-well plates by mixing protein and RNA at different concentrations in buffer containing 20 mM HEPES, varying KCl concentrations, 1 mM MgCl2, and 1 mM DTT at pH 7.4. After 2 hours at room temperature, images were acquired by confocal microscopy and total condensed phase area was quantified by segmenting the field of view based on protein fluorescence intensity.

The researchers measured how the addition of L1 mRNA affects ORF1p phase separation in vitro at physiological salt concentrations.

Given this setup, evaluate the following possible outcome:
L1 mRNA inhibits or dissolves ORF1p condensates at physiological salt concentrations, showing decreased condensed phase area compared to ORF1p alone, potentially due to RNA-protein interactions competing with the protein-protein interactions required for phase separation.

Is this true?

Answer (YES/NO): NO